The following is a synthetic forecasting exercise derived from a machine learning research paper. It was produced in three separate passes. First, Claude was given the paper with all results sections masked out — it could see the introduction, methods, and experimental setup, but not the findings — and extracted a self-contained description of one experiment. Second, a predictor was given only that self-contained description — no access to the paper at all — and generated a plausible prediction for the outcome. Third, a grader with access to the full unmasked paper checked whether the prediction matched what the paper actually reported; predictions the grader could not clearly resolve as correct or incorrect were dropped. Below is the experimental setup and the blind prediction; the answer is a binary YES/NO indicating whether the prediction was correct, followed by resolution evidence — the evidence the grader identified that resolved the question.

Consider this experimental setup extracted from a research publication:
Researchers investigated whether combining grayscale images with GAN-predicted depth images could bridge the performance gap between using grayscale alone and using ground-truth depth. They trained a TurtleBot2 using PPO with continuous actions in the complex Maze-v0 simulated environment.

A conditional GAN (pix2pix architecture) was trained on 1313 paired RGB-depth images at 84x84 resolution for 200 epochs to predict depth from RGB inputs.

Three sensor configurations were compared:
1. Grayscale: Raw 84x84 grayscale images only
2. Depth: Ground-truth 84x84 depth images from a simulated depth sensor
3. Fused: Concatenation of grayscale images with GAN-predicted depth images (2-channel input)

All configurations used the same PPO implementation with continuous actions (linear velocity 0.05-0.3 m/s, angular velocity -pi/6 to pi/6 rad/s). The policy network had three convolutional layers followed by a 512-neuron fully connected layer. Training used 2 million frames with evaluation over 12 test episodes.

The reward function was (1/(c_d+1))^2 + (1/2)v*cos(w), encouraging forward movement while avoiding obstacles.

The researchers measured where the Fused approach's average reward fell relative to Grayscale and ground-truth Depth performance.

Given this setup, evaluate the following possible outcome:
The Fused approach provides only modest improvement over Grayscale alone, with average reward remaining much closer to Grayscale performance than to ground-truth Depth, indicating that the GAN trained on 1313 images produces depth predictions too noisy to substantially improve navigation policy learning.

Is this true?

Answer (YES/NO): NO